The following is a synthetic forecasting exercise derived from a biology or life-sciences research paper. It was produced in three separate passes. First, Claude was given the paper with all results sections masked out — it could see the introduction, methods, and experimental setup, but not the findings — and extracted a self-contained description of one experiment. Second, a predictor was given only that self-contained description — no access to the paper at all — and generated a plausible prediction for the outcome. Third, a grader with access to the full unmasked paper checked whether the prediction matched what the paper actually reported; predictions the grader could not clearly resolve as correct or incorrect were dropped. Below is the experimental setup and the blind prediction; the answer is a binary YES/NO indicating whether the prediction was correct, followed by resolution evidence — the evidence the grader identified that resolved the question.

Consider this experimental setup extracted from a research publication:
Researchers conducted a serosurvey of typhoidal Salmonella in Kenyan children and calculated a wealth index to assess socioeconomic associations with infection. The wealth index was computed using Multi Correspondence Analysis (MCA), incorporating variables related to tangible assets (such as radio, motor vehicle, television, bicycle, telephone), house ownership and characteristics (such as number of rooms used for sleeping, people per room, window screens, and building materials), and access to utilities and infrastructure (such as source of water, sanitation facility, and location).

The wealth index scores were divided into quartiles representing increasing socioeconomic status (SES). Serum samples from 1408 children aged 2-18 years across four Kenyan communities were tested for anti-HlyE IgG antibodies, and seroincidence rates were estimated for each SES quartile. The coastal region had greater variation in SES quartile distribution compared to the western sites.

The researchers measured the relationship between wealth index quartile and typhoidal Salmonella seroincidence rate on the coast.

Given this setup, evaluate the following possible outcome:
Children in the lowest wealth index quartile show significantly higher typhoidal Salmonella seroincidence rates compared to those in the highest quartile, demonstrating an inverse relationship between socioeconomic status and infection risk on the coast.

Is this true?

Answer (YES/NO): YES